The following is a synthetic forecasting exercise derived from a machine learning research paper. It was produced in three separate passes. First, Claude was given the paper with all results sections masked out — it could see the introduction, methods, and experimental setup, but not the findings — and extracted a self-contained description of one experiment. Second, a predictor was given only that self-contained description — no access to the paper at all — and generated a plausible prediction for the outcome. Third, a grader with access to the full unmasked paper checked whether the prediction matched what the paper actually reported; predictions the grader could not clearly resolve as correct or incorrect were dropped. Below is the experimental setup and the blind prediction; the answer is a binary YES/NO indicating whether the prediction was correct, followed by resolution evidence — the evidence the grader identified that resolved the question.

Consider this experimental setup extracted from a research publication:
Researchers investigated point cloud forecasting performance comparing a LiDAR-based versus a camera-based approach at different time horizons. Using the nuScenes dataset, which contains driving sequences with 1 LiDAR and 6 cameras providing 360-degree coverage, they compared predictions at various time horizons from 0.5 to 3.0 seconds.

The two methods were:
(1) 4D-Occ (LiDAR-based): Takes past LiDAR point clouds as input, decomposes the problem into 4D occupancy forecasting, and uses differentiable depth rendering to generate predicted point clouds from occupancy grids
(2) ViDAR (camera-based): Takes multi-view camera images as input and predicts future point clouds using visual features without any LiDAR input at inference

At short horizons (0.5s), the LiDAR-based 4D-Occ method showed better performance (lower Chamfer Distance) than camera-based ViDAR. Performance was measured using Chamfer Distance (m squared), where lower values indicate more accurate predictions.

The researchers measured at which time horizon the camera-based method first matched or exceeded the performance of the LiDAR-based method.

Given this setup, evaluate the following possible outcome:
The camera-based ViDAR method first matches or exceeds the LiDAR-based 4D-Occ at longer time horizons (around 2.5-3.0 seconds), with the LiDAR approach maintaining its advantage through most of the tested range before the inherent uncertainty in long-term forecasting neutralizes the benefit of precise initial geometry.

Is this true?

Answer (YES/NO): NO